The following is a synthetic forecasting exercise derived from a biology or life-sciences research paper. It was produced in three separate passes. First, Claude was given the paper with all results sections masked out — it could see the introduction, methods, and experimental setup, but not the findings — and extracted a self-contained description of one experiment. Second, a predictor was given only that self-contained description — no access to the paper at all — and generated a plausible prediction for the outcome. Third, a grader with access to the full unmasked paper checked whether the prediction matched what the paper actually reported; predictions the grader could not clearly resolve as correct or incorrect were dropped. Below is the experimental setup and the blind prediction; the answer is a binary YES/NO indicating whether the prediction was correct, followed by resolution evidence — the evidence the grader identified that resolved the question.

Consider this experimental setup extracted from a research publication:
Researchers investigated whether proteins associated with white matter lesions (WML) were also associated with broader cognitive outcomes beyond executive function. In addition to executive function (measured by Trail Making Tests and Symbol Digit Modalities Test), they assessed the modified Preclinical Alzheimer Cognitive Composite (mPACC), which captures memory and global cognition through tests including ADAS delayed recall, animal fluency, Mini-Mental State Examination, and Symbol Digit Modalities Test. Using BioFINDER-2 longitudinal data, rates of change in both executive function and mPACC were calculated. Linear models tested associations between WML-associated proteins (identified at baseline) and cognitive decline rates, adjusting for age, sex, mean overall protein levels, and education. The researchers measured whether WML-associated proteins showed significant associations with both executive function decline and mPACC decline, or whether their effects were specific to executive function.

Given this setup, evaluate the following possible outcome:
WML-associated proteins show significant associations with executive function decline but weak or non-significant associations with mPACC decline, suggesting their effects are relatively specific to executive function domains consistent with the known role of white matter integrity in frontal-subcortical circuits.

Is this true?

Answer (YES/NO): NO